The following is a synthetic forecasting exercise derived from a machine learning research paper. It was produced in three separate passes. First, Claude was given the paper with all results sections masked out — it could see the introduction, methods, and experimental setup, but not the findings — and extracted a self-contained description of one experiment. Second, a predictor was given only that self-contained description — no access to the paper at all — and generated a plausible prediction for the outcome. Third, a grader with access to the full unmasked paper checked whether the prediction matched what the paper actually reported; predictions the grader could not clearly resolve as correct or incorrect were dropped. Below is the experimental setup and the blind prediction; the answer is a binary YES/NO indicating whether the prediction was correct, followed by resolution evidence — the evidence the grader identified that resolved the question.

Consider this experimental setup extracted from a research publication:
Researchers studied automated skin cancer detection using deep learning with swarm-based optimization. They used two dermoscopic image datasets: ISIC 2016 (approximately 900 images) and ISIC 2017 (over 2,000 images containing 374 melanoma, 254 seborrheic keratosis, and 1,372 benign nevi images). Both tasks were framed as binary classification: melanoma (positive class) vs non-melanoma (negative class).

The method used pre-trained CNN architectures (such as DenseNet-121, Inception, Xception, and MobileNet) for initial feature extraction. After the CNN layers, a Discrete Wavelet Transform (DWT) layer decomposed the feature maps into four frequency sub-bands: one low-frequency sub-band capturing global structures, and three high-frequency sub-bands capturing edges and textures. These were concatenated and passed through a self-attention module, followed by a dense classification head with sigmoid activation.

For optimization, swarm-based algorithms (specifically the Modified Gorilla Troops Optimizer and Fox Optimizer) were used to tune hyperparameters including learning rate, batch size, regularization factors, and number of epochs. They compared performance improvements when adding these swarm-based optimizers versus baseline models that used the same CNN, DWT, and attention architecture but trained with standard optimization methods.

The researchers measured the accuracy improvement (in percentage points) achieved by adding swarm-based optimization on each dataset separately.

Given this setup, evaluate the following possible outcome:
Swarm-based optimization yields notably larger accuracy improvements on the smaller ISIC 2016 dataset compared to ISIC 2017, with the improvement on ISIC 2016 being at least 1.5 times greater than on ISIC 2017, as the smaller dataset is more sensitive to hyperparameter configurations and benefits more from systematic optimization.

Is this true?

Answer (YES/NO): NO